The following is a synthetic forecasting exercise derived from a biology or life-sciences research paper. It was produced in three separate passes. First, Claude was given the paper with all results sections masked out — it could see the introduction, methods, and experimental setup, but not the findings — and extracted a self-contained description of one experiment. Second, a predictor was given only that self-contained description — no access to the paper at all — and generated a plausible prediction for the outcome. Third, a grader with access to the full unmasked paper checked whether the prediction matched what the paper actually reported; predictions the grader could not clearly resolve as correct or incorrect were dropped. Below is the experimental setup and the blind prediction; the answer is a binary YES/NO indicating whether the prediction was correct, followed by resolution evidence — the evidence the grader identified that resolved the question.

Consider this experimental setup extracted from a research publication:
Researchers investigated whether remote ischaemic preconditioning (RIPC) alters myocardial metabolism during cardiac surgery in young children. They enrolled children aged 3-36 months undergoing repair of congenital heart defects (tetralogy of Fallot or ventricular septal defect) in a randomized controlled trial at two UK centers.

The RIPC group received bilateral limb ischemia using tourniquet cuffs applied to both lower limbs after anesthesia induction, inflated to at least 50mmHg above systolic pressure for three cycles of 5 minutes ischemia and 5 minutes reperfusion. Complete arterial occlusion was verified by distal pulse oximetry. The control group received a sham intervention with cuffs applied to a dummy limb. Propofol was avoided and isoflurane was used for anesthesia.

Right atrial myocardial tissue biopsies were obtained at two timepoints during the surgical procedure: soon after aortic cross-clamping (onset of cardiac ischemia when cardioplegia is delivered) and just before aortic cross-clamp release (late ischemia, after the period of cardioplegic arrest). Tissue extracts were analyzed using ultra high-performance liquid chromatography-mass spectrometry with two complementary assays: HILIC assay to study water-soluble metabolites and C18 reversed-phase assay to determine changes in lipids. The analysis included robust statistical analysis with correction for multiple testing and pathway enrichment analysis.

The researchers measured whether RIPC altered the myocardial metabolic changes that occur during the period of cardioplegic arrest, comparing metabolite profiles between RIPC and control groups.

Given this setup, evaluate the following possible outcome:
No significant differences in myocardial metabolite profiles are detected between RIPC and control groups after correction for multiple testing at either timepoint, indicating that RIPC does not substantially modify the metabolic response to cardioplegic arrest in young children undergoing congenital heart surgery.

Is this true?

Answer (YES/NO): YES